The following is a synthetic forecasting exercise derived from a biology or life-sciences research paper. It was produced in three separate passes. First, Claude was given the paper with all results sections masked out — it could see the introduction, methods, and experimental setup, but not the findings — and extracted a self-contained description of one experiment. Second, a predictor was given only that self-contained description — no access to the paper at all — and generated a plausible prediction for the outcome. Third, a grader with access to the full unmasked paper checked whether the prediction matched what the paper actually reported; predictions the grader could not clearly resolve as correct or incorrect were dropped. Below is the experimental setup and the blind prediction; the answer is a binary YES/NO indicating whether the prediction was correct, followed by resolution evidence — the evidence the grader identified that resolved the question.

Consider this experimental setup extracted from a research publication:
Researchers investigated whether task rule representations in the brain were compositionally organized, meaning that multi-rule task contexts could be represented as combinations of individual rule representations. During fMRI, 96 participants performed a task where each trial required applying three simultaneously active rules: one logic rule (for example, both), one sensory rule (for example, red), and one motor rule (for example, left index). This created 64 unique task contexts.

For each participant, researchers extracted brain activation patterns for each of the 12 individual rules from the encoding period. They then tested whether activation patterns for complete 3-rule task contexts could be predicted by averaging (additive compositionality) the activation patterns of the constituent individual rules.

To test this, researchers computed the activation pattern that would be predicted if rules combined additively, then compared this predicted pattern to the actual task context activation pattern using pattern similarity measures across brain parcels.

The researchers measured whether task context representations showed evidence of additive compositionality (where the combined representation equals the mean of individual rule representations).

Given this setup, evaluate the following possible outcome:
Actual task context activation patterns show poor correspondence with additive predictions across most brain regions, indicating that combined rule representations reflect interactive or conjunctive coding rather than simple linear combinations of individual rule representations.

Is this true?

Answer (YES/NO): NO